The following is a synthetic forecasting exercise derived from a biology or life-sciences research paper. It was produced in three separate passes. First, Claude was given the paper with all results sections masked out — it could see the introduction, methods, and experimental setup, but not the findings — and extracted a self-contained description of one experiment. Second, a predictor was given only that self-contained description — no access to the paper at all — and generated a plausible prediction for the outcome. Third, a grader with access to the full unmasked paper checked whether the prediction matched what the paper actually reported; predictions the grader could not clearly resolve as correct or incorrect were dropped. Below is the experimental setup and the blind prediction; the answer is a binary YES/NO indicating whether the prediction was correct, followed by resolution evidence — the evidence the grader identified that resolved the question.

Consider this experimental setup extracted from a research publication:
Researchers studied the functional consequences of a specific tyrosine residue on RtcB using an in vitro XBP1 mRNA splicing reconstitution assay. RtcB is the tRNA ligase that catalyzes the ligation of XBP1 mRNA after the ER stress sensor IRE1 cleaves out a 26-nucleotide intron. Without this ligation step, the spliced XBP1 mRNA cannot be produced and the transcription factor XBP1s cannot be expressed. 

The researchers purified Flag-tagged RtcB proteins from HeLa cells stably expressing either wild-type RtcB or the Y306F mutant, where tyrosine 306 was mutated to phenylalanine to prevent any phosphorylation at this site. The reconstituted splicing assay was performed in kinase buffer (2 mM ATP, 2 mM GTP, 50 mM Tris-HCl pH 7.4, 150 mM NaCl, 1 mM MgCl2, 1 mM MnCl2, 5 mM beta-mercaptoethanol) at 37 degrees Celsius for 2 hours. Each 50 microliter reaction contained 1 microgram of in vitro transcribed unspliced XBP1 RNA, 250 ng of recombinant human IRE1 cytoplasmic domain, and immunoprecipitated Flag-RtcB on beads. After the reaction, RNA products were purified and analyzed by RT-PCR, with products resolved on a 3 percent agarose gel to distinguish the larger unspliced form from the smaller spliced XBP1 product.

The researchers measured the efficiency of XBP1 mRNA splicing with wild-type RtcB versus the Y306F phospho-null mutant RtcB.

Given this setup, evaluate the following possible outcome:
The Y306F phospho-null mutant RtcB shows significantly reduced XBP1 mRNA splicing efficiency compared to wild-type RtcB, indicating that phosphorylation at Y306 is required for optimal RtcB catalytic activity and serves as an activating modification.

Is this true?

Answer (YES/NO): NO